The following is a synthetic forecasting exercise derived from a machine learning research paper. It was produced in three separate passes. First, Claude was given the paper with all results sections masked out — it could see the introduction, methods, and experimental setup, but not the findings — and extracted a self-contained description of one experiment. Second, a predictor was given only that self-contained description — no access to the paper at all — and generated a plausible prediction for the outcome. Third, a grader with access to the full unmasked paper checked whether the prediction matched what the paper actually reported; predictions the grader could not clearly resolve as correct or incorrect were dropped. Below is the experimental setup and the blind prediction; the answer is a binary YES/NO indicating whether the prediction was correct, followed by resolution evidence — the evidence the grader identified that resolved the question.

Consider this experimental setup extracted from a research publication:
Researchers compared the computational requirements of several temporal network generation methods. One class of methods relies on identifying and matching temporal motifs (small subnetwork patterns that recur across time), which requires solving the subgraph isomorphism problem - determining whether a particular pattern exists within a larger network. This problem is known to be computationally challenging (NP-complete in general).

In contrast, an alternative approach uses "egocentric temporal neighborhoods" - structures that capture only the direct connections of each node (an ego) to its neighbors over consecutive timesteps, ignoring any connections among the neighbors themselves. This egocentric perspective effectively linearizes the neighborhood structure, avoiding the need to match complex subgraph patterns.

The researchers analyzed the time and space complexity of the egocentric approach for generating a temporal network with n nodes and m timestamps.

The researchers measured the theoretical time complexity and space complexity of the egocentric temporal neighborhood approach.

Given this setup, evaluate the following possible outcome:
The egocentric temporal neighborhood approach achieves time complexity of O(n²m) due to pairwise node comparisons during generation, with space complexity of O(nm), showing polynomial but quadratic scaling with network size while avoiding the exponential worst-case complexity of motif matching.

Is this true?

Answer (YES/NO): NO